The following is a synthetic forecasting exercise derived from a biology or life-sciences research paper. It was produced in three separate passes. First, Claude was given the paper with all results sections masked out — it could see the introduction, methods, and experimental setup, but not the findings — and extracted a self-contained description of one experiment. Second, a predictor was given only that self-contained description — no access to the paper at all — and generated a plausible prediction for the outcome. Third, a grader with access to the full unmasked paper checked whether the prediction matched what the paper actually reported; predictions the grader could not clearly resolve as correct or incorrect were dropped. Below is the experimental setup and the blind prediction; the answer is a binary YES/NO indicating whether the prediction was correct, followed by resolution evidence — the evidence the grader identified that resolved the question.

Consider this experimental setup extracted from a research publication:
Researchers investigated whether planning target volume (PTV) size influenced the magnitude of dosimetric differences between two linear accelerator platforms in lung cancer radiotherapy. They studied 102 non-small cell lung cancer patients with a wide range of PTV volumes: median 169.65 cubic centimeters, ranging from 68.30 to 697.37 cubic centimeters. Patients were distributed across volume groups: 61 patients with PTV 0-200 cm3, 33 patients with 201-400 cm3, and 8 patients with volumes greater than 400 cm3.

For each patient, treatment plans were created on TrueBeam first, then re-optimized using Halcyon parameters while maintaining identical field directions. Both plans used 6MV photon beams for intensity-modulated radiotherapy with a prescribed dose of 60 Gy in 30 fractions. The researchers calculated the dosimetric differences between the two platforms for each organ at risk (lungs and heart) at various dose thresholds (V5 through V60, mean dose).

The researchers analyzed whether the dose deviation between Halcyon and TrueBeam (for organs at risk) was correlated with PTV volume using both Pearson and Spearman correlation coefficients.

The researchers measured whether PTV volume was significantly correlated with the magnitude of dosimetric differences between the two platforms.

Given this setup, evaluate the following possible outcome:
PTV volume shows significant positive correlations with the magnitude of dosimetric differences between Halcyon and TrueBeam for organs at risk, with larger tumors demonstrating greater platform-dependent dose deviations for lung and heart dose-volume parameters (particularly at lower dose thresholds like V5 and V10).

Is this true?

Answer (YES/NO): NO